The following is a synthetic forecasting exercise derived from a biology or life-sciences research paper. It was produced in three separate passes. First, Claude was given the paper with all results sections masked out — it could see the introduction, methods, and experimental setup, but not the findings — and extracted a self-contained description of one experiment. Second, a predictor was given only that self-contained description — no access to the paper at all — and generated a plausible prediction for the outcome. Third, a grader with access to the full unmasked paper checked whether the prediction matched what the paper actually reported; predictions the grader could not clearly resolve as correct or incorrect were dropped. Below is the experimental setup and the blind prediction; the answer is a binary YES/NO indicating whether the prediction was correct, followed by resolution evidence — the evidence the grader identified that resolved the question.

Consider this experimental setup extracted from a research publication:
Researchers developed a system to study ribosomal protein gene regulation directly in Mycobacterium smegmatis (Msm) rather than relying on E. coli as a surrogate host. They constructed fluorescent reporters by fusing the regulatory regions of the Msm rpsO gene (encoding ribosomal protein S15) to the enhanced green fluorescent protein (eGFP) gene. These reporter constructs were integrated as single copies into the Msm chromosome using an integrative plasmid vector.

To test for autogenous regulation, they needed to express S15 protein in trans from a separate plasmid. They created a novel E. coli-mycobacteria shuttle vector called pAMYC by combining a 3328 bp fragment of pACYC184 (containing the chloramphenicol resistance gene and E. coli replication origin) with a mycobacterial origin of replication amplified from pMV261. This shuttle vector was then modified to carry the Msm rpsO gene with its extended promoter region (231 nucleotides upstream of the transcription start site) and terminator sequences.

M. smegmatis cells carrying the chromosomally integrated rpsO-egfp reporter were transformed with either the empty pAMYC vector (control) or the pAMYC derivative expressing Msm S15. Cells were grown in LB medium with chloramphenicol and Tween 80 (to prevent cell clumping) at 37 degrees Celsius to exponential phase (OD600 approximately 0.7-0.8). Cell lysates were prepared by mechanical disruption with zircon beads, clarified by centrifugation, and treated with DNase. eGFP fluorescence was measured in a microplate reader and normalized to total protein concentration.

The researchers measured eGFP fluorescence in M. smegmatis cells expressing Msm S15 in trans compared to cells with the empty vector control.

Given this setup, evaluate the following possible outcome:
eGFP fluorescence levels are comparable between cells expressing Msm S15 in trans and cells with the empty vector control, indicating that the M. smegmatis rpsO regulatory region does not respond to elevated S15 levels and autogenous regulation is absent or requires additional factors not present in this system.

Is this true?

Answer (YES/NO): NO